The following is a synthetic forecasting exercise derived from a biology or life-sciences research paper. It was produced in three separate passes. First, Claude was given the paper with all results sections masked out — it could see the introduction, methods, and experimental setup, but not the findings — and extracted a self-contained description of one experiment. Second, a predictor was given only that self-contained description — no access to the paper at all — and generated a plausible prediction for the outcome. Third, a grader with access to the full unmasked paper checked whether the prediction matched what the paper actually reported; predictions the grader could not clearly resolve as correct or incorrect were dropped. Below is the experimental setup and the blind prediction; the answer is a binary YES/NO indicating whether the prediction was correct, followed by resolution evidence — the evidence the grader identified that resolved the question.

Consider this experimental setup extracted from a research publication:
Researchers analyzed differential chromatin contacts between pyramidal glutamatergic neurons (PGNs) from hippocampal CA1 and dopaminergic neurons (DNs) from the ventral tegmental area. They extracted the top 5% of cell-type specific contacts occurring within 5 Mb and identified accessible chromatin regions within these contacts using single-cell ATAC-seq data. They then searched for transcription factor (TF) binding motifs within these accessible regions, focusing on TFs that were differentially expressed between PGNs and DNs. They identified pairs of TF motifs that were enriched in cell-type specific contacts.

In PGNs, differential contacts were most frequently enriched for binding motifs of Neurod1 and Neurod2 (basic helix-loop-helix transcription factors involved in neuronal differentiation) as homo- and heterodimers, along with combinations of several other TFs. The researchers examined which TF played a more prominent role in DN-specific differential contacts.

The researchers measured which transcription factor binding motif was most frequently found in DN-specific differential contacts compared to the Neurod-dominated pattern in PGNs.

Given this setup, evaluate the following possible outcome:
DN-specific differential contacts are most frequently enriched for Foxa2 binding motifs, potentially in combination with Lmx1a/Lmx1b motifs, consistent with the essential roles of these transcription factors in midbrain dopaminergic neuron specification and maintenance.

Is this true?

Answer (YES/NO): NO